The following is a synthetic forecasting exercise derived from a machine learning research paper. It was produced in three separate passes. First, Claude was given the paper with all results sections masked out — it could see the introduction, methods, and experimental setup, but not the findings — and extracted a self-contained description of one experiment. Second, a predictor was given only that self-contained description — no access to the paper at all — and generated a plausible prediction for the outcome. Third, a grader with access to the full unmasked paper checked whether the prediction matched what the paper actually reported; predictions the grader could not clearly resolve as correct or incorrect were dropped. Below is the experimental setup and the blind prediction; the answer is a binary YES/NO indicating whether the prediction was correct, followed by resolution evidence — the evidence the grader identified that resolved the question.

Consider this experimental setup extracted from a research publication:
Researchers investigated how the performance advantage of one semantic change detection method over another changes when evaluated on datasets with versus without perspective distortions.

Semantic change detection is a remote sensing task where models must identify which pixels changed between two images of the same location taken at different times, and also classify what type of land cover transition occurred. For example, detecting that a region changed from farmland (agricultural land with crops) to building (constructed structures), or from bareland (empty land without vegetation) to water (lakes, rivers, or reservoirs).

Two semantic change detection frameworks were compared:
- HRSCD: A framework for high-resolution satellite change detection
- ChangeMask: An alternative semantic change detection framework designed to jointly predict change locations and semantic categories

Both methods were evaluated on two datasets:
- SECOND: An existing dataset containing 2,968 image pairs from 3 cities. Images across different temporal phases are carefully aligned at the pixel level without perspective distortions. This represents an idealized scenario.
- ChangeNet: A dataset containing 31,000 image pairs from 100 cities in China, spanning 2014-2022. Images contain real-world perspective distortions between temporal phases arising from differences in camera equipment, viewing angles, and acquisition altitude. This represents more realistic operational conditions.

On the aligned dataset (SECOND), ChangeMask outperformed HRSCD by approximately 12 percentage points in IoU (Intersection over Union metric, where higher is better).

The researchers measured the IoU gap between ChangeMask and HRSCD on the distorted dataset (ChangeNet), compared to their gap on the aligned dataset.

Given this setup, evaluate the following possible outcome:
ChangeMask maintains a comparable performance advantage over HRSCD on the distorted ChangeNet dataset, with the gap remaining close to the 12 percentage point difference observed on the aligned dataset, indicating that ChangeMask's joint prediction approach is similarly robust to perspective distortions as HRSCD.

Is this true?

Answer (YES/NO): NO